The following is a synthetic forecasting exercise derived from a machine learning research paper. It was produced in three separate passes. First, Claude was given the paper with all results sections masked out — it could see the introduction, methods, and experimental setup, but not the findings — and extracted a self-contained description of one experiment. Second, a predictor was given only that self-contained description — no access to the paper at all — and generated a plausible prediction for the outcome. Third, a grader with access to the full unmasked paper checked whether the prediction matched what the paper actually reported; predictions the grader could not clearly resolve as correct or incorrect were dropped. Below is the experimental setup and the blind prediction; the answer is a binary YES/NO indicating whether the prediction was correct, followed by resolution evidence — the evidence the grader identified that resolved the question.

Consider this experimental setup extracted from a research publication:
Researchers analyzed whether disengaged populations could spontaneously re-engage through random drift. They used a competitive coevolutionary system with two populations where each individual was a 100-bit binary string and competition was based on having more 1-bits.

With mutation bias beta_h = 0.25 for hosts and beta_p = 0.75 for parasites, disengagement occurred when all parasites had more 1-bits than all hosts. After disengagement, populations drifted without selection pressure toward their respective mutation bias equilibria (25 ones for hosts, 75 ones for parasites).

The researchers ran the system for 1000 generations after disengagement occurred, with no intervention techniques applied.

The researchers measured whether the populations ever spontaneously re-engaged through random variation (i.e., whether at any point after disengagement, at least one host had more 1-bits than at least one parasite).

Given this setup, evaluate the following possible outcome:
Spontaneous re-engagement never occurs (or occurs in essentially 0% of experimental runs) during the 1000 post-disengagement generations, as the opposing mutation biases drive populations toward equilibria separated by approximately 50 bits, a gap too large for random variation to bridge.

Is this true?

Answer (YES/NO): YES